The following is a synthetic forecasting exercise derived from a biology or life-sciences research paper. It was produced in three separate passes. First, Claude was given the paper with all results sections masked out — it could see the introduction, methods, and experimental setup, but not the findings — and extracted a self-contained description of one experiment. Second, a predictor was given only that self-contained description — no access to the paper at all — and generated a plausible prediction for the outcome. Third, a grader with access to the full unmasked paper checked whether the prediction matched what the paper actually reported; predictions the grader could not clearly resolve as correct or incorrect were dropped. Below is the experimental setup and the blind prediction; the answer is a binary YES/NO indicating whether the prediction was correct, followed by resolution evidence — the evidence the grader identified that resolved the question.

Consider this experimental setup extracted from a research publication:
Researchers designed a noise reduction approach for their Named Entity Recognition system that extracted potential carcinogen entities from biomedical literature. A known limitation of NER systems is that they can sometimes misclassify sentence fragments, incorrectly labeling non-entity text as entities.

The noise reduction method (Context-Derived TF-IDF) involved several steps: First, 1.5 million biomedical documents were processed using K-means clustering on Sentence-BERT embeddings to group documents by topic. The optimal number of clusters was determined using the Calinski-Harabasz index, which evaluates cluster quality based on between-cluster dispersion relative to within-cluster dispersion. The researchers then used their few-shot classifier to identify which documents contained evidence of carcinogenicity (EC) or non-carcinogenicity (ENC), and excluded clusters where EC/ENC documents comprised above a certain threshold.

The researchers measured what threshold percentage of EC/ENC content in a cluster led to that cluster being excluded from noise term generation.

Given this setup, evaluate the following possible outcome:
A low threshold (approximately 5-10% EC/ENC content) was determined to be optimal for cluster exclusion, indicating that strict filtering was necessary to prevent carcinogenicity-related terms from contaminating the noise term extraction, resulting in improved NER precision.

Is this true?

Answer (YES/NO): NO